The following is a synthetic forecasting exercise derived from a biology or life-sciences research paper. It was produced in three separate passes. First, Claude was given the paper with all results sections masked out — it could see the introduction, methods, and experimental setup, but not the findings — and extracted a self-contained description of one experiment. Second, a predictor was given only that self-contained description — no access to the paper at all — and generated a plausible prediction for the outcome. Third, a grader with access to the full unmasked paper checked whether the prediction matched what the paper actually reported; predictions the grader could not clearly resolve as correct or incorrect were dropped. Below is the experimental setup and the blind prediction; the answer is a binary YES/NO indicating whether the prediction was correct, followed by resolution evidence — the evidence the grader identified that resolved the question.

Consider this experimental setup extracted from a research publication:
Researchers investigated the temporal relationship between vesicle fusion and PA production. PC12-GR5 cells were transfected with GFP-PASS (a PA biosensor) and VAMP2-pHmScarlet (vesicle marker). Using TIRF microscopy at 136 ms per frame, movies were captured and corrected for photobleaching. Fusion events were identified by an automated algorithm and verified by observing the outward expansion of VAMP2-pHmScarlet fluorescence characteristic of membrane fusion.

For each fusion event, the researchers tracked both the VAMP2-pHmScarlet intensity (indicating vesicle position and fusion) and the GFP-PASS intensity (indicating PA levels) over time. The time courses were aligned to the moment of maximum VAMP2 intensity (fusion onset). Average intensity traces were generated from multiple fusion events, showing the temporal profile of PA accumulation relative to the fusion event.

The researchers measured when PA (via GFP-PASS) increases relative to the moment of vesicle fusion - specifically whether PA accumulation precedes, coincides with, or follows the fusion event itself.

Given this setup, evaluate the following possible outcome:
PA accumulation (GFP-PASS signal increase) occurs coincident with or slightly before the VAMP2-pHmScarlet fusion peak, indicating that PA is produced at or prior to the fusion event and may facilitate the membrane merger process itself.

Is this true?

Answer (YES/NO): NO